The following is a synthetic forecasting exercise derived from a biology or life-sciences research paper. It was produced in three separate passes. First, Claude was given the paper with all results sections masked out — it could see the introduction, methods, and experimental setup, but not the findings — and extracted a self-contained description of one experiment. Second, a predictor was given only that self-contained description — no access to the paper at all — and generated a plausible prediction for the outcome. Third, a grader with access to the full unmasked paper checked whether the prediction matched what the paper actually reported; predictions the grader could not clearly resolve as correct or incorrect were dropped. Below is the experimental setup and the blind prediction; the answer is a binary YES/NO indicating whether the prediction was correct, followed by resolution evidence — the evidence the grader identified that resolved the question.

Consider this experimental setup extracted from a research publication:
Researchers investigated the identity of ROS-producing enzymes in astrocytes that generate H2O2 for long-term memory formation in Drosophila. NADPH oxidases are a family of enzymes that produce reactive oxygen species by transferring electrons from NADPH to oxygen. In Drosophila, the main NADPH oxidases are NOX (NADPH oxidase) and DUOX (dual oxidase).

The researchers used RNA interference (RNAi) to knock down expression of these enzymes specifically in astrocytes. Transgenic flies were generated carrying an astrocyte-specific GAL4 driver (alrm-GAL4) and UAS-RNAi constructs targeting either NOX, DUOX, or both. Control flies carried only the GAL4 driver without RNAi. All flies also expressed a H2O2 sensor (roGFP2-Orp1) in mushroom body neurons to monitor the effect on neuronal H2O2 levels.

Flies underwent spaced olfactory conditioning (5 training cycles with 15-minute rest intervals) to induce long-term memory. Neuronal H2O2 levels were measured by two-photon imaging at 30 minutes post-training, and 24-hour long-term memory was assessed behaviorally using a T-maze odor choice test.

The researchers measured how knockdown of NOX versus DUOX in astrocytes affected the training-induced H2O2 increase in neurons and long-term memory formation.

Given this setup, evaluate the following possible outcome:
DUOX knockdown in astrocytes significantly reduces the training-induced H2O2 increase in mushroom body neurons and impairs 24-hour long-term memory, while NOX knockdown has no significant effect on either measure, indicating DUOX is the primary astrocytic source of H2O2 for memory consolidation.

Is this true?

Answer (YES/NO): NO